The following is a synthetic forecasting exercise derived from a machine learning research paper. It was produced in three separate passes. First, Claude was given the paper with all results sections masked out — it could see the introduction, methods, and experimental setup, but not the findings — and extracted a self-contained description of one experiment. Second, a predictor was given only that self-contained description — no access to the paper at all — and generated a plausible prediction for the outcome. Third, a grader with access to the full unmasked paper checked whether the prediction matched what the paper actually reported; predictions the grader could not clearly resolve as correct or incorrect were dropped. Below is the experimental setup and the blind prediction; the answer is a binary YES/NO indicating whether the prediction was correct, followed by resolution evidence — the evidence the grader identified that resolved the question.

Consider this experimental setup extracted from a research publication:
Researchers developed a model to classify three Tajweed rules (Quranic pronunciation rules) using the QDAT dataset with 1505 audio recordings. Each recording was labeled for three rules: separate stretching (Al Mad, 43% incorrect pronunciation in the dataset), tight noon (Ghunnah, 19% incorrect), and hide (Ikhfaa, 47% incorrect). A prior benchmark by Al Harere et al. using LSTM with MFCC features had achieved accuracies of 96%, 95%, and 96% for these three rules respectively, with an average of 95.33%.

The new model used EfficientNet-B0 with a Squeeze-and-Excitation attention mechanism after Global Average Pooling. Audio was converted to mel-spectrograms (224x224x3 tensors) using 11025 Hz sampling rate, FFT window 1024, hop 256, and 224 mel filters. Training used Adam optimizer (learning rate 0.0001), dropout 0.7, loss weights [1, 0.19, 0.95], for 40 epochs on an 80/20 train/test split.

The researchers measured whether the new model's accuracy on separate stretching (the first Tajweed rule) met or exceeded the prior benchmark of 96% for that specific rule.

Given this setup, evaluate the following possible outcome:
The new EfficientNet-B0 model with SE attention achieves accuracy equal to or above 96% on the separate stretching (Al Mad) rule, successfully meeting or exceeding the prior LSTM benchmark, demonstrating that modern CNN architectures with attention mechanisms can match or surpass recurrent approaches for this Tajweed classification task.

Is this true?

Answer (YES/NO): NO